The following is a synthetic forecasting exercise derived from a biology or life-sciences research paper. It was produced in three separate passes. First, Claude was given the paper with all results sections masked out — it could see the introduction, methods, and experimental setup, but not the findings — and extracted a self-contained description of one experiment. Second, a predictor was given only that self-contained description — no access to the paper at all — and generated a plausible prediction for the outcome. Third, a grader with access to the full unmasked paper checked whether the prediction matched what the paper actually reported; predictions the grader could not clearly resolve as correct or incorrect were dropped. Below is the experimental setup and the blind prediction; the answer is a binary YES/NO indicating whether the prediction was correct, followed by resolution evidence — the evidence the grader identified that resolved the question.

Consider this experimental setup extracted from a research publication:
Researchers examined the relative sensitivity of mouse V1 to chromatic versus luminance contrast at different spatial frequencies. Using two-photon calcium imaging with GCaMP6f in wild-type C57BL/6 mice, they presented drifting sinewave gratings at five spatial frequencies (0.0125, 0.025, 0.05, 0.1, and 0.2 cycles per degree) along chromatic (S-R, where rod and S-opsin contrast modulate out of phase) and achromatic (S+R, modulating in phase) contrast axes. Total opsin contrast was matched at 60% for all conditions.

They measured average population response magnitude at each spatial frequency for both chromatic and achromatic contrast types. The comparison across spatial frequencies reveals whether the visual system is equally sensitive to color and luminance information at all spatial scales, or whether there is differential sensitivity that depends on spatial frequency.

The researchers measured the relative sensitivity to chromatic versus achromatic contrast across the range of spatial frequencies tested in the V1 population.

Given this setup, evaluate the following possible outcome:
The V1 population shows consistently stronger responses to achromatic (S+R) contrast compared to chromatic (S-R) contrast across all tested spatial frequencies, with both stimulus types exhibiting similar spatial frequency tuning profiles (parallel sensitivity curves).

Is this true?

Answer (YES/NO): NO